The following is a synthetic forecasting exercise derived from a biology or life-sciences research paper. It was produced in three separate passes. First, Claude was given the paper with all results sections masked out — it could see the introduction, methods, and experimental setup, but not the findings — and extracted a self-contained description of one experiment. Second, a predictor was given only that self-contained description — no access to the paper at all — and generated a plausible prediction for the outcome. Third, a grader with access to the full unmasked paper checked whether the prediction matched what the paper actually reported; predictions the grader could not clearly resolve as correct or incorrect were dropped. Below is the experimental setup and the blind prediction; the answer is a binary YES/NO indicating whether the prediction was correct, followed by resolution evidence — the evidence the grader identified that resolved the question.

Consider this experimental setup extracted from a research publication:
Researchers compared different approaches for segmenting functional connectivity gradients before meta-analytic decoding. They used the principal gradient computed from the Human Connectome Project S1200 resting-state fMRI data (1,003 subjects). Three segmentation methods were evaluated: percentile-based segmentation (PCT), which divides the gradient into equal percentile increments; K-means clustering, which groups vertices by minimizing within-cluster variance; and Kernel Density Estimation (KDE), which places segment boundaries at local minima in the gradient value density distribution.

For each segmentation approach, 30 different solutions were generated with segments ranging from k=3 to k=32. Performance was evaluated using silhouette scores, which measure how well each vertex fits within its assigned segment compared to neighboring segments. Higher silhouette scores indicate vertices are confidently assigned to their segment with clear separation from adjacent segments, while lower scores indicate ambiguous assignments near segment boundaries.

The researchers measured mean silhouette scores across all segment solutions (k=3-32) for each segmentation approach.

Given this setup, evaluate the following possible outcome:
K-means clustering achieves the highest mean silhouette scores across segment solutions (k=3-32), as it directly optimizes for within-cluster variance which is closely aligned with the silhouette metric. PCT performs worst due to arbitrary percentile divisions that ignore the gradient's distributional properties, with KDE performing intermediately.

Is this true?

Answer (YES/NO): NO